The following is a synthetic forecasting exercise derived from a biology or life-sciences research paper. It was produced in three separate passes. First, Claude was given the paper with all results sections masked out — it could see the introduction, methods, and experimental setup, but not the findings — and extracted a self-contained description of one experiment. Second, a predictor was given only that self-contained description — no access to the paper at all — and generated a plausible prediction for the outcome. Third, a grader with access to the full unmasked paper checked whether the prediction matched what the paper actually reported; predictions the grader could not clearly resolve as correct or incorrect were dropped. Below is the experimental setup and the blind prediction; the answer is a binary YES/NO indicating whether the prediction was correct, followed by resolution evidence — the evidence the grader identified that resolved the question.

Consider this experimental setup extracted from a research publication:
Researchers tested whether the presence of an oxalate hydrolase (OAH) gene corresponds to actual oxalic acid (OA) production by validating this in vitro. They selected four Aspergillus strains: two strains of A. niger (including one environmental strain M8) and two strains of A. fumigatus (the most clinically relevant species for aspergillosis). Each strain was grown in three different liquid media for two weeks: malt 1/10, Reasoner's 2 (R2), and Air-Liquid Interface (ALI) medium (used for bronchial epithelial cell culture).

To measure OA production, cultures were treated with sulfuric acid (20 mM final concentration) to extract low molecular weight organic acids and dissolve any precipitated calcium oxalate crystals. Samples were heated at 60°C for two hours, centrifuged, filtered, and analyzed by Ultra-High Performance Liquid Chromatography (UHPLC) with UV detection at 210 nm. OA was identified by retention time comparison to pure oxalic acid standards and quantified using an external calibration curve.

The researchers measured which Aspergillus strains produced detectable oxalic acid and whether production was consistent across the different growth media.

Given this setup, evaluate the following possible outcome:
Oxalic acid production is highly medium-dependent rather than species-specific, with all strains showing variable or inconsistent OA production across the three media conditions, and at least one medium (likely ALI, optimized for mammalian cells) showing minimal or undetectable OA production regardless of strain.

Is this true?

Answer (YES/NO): NO